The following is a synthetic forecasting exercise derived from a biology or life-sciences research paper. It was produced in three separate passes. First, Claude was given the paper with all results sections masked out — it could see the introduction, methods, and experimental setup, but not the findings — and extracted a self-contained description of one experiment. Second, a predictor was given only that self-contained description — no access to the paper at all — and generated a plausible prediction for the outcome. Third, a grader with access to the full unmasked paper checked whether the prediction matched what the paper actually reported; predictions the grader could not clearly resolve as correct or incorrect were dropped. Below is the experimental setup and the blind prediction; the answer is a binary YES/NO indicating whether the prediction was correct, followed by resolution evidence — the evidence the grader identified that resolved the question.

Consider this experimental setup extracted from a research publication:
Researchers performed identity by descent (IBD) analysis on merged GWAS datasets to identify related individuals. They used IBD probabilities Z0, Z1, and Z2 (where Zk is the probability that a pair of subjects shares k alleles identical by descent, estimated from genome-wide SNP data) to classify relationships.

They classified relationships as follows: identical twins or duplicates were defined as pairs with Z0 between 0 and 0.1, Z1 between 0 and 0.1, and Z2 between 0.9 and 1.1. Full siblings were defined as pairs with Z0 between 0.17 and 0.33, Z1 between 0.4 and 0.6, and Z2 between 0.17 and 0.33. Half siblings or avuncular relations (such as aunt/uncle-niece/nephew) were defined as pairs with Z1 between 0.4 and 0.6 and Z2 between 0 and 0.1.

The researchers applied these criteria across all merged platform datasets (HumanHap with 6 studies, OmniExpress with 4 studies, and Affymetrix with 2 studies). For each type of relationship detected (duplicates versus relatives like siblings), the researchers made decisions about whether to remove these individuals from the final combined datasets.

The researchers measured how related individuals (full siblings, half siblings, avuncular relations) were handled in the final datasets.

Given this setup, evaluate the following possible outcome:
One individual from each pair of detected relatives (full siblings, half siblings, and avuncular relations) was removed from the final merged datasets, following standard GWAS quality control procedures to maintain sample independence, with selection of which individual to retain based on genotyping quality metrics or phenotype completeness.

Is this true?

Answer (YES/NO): NO